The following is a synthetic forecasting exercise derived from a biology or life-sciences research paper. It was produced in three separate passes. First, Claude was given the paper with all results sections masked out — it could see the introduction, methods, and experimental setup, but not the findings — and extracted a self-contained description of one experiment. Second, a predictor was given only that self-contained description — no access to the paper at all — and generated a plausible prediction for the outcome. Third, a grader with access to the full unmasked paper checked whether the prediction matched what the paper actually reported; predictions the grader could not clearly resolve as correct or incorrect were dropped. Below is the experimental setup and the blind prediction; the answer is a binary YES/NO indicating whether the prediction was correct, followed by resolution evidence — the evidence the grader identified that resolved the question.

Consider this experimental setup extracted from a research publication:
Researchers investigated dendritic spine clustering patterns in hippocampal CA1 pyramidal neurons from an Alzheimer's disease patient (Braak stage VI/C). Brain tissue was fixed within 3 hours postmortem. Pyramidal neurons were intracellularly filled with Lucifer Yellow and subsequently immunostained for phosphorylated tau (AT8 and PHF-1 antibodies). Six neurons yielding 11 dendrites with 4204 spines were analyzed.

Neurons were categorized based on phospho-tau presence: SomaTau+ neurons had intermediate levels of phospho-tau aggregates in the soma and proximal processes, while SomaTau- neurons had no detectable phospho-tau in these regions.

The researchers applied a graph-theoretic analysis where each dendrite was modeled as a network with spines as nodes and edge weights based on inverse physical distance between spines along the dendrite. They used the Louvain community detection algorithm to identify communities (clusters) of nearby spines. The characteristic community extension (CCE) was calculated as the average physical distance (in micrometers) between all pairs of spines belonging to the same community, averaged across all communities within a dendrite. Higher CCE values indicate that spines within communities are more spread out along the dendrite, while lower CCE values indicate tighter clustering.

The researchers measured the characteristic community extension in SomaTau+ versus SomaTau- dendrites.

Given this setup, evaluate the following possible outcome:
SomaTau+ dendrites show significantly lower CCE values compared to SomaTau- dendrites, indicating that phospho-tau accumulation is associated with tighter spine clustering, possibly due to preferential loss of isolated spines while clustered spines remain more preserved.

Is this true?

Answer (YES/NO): NO